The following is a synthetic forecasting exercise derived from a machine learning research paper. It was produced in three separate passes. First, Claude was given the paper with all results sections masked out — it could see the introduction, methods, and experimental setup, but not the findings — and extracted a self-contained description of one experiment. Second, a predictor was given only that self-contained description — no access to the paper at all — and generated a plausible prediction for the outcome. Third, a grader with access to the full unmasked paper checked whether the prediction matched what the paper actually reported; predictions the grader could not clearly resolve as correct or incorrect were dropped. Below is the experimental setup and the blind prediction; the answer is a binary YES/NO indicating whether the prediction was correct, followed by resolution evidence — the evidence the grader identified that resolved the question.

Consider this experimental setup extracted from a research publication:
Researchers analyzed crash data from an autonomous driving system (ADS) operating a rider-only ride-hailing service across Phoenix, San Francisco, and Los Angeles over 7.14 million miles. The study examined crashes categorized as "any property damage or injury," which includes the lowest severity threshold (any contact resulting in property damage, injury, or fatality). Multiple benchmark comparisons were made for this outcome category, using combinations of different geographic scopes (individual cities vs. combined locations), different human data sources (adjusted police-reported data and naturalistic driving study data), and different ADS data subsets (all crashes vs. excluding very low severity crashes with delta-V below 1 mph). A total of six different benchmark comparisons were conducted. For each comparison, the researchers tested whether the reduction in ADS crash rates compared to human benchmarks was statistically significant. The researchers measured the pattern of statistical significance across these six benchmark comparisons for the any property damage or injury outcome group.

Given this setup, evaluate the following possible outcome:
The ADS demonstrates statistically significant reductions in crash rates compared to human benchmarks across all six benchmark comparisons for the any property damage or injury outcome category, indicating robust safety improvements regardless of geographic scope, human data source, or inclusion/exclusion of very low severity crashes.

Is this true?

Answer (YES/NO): NO